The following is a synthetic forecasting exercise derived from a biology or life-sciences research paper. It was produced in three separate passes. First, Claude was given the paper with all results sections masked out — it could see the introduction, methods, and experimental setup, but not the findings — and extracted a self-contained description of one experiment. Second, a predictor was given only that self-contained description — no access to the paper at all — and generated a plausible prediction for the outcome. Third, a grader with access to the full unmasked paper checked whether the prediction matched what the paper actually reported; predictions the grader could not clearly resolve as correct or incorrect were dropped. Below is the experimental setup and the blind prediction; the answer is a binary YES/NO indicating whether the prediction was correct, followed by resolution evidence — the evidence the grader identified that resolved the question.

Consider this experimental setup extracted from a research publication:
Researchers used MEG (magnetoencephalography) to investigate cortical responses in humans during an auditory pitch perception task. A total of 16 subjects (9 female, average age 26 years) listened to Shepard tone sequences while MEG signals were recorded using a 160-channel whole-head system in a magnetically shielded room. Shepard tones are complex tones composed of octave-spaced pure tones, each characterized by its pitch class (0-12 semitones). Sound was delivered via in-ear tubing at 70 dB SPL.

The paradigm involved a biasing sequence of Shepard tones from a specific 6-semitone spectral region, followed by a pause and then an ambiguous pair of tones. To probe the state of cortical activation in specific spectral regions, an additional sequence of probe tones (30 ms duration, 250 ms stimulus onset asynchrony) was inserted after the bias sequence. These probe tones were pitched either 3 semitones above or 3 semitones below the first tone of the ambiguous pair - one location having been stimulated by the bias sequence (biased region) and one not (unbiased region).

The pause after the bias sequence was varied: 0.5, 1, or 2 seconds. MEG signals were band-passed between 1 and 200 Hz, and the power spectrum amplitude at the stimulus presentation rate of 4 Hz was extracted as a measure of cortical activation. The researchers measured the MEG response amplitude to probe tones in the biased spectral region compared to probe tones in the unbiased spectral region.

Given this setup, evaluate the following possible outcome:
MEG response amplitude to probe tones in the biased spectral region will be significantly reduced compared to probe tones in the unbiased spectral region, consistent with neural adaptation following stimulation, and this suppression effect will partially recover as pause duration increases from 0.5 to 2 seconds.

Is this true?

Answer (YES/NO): NO